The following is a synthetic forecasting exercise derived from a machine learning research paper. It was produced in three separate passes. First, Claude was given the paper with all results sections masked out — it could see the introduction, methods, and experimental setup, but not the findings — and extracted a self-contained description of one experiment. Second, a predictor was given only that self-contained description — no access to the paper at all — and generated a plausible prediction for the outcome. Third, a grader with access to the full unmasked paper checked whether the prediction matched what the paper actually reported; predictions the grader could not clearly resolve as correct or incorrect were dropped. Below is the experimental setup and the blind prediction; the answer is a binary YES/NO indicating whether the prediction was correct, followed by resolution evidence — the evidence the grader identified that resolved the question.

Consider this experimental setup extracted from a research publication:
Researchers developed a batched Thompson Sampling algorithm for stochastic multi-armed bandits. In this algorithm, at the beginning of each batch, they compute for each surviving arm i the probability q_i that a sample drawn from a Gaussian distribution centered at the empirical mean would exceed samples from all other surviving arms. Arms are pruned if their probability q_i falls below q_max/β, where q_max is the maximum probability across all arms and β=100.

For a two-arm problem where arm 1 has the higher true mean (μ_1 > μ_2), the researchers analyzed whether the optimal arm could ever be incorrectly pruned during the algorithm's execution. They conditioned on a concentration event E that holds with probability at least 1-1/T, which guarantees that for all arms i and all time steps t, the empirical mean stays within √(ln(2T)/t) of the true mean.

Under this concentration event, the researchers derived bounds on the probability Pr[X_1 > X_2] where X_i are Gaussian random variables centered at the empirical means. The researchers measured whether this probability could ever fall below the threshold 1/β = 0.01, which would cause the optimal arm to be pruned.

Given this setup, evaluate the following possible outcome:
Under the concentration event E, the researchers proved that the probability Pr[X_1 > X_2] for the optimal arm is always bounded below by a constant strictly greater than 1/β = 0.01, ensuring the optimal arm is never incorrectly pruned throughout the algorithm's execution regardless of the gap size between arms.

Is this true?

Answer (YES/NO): YES